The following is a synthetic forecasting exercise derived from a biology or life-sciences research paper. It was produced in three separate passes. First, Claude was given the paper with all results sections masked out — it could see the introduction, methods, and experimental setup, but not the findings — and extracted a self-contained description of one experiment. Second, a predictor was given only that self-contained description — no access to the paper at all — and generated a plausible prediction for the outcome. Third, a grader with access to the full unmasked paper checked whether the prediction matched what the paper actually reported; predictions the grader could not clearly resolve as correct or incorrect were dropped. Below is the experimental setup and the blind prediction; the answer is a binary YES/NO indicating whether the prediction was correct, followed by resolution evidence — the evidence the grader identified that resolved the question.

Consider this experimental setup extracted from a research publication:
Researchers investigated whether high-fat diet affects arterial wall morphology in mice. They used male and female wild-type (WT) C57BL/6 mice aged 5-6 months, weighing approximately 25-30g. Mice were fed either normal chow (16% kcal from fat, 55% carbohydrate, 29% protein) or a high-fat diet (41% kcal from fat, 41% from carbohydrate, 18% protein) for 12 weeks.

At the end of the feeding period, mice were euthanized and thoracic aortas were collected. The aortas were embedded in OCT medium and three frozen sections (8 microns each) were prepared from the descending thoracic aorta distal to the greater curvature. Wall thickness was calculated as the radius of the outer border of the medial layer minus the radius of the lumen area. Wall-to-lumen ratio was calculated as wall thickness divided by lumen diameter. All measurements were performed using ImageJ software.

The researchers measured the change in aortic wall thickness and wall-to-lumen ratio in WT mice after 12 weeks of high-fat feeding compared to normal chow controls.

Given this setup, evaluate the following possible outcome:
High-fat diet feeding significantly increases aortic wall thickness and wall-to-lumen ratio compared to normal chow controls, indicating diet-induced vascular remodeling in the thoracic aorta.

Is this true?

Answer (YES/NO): YES